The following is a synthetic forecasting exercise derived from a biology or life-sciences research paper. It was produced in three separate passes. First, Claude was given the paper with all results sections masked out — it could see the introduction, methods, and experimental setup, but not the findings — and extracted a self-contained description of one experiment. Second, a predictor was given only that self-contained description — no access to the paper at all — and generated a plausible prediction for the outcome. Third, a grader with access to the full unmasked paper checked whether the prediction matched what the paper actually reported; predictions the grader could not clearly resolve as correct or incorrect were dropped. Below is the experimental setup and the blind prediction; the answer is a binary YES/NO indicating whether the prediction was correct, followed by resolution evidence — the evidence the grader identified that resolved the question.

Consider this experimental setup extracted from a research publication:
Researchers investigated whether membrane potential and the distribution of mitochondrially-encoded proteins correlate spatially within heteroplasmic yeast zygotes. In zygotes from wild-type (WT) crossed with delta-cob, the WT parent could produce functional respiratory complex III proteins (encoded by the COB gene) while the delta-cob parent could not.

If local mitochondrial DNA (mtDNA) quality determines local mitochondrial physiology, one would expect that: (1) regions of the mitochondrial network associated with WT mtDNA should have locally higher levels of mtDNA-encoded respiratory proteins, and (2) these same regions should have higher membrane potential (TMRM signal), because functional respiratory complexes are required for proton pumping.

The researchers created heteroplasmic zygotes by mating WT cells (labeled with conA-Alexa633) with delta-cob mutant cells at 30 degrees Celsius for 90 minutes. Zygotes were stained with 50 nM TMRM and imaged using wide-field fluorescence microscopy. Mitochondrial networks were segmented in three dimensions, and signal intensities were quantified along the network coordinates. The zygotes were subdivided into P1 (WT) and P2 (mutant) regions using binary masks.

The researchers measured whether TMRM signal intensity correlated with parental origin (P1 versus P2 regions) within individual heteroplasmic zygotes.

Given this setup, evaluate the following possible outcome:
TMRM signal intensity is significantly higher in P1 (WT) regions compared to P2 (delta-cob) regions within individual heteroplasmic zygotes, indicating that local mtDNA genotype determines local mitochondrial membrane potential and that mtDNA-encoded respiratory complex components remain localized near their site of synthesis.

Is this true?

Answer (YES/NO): YES